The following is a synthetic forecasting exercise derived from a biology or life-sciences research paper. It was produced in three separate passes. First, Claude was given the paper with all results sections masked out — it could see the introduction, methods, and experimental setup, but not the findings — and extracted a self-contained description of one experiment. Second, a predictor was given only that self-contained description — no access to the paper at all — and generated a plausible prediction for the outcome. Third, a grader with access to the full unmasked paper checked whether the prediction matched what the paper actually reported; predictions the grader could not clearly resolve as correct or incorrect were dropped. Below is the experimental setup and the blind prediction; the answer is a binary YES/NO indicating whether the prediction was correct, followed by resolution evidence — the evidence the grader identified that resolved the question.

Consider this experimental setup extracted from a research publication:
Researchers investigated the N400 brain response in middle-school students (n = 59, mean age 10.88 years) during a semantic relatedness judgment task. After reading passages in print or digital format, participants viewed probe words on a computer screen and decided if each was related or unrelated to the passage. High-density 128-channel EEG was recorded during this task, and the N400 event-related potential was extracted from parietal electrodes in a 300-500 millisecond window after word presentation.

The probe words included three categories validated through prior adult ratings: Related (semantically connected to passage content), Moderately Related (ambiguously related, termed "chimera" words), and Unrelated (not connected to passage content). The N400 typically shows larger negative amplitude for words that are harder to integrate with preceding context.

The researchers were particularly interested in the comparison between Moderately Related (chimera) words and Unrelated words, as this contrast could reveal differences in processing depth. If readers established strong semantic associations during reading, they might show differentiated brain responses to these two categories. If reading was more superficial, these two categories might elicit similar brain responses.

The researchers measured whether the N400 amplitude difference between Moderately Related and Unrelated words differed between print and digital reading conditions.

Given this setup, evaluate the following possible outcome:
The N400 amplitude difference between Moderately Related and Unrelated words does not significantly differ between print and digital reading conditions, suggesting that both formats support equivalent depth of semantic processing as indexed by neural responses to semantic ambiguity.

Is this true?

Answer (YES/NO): NO